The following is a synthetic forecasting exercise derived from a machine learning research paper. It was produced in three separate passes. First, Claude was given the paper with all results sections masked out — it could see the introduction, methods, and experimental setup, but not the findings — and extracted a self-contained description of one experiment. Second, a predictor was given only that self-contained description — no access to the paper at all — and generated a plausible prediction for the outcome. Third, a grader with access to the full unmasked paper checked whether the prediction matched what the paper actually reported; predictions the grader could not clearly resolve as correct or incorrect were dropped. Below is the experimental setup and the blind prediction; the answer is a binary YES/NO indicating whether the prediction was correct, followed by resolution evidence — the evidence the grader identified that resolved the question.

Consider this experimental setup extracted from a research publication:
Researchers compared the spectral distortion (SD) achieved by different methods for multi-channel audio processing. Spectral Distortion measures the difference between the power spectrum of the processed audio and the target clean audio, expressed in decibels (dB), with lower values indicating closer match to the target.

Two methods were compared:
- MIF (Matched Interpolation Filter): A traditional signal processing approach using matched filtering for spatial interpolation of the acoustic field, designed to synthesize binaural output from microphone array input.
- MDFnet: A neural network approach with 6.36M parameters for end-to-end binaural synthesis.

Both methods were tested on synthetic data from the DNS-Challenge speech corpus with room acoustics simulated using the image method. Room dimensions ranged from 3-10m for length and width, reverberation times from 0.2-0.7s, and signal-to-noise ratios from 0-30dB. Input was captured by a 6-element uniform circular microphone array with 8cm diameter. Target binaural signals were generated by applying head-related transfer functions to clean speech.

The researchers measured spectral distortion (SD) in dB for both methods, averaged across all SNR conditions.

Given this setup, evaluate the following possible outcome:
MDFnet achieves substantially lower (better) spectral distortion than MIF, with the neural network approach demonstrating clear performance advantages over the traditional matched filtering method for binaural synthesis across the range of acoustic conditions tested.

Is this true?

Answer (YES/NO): YES